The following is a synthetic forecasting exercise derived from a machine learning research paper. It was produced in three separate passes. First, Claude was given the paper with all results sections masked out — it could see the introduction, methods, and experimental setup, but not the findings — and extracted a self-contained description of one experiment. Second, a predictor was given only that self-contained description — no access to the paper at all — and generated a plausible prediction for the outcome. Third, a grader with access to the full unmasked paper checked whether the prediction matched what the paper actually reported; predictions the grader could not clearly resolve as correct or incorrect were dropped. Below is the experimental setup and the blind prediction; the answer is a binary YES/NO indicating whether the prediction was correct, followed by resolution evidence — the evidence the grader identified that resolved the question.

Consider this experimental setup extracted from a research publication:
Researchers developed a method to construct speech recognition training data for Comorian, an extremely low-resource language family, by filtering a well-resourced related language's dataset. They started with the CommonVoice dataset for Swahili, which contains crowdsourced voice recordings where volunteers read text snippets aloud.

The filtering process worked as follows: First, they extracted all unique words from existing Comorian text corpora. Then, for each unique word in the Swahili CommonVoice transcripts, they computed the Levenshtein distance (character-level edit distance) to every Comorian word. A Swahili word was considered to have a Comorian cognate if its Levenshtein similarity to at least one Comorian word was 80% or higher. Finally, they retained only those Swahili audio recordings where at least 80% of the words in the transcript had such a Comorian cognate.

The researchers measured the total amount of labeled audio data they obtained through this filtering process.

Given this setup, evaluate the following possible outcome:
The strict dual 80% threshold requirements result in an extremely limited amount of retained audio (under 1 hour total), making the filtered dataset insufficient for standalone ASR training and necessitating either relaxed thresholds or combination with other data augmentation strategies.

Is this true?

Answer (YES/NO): NO